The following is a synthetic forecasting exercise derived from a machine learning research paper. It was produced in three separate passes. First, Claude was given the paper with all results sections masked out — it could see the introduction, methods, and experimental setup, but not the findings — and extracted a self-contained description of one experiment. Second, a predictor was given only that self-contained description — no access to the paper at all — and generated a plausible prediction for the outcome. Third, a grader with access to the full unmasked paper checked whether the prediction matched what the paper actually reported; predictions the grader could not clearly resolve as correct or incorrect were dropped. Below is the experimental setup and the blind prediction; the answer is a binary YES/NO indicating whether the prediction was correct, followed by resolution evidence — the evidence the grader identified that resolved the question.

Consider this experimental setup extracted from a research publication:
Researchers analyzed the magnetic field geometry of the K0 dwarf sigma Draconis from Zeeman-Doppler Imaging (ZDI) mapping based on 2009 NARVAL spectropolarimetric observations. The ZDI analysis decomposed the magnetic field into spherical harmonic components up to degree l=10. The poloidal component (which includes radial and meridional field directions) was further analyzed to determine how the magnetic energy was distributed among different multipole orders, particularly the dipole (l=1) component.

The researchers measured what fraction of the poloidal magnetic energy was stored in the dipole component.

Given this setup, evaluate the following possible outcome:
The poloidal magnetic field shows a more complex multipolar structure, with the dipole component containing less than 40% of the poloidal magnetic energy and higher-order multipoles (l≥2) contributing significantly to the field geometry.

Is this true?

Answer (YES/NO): NO